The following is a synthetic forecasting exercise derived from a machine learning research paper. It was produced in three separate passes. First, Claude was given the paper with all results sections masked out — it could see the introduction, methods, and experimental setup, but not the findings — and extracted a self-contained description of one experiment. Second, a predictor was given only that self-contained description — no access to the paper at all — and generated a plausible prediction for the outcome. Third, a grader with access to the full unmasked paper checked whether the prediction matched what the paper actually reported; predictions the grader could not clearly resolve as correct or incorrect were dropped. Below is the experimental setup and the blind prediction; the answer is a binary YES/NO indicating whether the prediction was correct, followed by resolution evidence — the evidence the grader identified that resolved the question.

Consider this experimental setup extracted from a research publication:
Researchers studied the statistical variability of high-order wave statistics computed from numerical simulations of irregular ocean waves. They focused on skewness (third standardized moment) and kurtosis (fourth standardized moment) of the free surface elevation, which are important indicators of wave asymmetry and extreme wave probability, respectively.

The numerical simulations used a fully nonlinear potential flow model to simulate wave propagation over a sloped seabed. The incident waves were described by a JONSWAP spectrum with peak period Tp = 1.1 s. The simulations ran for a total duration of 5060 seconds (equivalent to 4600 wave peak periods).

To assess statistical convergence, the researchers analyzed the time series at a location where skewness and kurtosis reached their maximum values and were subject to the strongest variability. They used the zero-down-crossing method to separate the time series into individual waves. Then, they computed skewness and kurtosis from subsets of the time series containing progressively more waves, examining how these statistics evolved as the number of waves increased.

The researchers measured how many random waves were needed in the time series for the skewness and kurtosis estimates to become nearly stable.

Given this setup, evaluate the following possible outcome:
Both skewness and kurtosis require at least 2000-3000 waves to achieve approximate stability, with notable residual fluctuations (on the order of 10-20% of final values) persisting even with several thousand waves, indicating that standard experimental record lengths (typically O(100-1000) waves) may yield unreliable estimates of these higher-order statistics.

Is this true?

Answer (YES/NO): NO